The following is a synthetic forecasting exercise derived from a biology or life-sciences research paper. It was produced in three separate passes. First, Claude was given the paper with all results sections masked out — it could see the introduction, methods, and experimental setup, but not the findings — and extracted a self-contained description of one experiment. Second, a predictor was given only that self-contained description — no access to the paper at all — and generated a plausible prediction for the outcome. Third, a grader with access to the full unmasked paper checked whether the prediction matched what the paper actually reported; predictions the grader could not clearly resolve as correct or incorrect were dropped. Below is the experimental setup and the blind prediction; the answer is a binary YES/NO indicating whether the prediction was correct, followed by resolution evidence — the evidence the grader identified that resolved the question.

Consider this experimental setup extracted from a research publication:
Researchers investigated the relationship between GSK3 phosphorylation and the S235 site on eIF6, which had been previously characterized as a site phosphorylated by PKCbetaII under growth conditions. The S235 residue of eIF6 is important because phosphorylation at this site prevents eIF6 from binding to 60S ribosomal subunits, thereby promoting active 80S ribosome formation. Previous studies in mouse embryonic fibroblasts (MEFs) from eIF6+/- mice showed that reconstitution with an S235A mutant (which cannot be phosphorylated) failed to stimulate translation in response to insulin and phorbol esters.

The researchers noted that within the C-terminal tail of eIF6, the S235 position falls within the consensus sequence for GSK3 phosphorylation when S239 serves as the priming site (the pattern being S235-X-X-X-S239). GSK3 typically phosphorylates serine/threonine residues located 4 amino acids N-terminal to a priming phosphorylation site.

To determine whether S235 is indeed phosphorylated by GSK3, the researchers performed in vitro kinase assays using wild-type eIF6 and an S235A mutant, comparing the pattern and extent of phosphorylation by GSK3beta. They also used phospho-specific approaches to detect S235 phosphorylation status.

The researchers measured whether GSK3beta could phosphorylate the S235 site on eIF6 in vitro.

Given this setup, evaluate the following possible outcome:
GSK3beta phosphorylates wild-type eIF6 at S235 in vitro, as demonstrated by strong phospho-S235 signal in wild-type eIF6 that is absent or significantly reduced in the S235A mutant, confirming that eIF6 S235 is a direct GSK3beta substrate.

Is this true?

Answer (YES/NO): NO